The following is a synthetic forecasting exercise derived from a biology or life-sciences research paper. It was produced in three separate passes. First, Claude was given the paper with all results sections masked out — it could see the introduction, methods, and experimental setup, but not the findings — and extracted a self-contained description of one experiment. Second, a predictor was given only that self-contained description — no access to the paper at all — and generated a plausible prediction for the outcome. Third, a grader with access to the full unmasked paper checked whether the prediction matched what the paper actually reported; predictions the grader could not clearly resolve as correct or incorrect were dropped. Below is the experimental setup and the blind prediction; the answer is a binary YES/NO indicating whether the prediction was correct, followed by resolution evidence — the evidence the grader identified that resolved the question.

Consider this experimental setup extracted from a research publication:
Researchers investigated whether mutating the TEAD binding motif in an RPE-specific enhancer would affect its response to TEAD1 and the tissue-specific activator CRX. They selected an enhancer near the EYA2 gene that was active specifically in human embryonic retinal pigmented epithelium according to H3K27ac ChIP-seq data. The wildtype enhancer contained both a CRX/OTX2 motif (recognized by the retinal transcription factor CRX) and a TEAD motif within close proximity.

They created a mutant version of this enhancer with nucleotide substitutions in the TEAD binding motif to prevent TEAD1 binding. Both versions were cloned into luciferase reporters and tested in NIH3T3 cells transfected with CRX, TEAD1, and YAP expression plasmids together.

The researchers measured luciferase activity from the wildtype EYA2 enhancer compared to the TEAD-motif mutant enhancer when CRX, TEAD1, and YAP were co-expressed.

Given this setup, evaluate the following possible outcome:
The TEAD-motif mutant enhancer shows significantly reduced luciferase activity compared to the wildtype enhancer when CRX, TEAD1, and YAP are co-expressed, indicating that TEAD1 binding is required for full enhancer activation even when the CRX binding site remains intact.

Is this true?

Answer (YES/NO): NO